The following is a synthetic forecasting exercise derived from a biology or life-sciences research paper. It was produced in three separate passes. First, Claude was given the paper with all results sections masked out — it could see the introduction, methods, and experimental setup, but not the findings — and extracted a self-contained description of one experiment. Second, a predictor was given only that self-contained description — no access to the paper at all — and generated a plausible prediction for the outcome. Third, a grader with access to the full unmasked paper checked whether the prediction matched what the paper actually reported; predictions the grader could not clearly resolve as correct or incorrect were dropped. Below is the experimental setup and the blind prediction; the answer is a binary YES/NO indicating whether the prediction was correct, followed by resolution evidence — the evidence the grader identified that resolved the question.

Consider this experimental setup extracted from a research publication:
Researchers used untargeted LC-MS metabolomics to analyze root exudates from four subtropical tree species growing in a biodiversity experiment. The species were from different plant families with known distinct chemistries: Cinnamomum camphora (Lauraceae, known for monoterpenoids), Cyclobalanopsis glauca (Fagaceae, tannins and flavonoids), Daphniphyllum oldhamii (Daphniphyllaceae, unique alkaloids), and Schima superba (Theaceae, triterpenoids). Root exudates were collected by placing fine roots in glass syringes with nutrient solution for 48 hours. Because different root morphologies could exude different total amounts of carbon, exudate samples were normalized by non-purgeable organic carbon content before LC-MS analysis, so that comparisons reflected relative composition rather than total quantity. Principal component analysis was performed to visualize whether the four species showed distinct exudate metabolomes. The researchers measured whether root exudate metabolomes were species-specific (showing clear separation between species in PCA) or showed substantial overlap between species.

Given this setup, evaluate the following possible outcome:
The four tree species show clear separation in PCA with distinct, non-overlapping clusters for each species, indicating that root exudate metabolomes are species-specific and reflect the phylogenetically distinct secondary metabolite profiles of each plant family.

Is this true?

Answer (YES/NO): NO